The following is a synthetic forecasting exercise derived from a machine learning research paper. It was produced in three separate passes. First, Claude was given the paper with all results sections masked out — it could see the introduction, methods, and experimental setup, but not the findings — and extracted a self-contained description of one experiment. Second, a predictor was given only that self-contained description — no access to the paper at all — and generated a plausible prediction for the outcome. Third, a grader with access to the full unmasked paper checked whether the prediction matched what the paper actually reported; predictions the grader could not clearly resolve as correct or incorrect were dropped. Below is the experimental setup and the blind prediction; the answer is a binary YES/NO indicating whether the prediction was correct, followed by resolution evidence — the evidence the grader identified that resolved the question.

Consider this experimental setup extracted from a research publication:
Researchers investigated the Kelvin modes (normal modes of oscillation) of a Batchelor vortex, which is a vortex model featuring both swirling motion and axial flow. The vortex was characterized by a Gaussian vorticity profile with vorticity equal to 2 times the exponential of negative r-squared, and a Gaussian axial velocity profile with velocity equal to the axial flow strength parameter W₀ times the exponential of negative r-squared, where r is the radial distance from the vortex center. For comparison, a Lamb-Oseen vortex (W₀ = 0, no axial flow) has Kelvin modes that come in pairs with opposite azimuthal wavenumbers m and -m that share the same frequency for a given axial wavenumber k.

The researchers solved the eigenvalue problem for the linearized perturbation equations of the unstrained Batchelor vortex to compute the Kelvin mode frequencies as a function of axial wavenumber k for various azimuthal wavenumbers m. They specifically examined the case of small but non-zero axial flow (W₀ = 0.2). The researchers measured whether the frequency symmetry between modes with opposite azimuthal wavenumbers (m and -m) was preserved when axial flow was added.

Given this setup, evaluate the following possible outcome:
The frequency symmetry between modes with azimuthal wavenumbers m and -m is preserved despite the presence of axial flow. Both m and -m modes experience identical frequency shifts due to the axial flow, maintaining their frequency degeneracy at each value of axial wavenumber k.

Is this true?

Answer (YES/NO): NO